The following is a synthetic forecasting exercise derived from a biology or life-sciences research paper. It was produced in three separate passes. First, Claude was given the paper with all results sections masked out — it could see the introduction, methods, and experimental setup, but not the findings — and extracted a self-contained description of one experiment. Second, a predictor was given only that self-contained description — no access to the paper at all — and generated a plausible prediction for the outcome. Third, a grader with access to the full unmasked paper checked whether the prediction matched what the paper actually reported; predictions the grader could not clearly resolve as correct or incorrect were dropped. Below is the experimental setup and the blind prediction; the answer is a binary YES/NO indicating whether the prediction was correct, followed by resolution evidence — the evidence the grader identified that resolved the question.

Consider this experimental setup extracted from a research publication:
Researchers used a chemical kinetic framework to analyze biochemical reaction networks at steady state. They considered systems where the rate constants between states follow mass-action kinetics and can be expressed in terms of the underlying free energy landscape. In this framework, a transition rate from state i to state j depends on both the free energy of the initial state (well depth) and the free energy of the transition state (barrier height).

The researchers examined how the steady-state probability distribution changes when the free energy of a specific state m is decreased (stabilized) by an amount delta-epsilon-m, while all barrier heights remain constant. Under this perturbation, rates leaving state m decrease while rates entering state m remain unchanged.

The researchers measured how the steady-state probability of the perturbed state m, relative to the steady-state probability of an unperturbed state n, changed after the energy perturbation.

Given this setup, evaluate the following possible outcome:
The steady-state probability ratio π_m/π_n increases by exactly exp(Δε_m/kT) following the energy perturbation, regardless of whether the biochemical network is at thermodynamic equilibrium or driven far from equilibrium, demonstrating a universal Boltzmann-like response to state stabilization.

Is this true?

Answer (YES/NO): YES